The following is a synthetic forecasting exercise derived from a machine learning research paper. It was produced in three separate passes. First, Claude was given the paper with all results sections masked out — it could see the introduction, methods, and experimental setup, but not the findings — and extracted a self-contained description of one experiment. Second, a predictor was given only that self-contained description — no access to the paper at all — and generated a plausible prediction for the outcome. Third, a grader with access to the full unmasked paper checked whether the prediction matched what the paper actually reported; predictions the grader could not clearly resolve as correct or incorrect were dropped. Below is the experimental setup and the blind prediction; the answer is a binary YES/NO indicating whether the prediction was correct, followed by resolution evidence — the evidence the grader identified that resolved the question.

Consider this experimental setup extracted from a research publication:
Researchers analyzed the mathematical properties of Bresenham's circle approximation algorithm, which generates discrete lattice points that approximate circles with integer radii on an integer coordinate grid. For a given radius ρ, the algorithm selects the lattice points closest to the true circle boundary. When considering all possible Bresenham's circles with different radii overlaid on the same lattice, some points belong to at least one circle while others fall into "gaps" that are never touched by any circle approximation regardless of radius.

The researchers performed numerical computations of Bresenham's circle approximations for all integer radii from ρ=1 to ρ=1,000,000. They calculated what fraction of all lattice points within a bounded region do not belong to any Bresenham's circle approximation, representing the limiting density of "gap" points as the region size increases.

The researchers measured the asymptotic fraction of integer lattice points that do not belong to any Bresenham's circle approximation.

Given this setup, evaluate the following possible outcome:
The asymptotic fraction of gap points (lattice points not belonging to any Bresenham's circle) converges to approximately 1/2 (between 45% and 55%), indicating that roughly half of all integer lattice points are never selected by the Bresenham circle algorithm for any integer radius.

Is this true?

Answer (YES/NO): NO